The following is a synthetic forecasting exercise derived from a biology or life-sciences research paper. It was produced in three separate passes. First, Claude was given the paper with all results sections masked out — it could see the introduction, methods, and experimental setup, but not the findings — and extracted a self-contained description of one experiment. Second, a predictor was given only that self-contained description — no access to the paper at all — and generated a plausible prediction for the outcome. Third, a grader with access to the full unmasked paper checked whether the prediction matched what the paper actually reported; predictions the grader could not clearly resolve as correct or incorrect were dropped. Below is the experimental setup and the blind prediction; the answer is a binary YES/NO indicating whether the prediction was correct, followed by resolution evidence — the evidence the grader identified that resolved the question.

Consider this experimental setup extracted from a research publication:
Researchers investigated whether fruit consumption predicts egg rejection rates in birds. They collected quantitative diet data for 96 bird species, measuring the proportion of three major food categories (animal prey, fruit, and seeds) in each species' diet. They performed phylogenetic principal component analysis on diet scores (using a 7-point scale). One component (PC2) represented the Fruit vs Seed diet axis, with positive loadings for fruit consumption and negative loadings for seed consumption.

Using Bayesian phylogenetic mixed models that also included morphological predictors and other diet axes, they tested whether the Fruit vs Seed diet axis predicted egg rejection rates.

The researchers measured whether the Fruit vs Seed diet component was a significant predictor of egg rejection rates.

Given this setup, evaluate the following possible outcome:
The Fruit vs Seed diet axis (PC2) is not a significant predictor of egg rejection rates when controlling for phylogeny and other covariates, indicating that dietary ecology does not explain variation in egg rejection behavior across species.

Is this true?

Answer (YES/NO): NO